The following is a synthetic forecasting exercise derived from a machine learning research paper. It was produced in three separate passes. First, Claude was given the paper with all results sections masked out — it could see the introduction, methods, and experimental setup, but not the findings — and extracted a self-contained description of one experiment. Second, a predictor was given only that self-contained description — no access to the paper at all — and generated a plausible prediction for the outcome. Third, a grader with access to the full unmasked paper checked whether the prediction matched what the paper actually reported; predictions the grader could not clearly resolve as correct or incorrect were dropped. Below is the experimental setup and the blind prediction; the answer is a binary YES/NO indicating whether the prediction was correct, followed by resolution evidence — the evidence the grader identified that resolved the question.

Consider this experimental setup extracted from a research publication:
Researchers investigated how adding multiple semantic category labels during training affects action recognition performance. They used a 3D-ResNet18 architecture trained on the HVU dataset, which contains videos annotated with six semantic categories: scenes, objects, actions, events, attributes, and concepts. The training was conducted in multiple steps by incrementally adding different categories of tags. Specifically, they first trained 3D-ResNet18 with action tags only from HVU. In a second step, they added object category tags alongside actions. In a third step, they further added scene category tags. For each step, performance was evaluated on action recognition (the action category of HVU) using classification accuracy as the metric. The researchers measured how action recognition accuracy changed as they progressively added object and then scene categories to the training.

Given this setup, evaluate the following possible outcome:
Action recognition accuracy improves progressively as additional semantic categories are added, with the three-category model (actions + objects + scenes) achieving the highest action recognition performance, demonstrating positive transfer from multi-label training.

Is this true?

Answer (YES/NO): YES